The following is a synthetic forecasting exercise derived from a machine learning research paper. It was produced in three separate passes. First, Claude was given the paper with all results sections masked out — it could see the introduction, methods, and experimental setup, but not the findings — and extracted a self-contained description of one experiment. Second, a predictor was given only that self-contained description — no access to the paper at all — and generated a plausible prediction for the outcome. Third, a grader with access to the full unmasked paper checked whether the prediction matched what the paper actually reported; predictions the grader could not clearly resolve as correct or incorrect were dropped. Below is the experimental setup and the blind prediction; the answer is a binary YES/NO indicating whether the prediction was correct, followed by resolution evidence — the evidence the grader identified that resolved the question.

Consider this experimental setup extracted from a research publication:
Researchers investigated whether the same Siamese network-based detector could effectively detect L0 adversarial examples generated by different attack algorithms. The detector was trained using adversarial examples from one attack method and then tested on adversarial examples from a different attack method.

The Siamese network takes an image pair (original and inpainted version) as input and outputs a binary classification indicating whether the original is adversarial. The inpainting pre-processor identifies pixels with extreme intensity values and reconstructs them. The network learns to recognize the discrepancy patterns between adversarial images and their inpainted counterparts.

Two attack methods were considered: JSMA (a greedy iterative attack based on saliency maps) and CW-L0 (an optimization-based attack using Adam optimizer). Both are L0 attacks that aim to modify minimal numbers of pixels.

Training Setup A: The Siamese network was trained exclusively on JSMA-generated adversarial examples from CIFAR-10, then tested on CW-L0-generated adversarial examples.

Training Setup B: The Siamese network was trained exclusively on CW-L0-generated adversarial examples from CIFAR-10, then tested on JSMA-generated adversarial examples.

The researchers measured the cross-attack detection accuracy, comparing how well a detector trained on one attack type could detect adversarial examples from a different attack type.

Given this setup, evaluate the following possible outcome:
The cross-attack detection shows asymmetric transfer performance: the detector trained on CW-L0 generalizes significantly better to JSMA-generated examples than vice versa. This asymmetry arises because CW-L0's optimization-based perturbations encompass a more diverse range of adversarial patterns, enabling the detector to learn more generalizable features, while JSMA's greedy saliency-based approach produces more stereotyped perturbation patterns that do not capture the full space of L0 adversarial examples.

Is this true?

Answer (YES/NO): NO